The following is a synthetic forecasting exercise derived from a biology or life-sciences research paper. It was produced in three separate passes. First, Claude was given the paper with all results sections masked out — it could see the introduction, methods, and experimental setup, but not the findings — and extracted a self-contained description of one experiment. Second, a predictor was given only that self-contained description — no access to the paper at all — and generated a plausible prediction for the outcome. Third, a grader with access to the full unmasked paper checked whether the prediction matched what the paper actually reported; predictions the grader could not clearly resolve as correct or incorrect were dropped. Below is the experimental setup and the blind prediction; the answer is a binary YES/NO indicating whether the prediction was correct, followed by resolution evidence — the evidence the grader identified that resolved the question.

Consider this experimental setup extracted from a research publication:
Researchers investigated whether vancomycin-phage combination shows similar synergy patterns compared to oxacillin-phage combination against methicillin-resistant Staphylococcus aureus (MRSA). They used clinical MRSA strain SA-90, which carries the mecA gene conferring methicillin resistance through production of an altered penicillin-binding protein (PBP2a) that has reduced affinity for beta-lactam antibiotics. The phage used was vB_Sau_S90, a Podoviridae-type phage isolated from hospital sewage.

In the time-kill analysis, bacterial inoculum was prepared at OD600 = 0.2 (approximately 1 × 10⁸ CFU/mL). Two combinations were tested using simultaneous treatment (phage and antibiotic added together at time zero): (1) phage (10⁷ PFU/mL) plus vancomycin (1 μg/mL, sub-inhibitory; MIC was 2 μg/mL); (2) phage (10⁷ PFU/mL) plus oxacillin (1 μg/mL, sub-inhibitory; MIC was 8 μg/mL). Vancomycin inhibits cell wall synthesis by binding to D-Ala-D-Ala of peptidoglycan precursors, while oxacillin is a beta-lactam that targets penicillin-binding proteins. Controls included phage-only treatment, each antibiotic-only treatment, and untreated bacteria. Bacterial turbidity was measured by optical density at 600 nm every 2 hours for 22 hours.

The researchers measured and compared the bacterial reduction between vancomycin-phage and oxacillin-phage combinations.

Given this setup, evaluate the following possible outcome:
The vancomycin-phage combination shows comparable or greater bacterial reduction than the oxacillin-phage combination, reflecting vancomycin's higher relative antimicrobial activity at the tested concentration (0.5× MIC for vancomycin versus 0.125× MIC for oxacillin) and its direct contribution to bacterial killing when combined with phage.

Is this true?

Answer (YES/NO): NO